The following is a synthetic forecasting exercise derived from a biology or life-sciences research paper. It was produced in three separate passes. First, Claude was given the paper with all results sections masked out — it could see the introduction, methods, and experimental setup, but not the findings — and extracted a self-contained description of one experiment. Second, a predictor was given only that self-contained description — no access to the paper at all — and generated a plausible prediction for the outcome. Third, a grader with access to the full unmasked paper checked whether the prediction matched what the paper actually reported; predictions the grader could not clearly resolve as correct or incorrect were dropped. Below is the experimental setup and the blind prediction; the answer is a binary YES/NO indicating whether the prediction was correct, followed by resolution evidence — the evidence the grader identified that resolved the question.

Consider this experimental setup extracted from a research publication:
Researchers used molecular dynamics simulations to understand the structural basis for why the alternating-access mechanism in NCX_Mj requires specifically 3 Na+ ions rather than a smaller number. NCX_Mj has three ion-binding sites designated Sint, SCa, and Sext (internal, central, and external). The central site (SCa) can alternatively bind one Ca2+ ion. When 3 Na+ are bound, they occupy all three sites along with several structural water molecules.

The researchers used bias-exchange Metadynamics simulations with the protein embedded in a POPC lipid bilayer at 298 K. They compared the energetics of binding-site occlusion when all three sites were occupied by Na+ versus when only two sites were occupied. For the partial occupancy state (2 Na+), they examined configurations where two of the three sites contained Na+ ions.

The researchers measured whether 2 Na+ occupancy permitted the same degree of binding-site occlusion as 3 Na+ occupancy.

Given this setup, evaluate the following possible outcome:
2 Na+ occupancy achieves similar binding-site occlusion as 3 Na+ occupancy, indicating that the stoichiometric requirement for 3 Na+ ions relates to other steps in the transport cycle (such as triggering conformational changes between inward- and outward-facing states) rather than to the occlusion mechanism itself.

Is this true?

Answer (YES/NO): NO